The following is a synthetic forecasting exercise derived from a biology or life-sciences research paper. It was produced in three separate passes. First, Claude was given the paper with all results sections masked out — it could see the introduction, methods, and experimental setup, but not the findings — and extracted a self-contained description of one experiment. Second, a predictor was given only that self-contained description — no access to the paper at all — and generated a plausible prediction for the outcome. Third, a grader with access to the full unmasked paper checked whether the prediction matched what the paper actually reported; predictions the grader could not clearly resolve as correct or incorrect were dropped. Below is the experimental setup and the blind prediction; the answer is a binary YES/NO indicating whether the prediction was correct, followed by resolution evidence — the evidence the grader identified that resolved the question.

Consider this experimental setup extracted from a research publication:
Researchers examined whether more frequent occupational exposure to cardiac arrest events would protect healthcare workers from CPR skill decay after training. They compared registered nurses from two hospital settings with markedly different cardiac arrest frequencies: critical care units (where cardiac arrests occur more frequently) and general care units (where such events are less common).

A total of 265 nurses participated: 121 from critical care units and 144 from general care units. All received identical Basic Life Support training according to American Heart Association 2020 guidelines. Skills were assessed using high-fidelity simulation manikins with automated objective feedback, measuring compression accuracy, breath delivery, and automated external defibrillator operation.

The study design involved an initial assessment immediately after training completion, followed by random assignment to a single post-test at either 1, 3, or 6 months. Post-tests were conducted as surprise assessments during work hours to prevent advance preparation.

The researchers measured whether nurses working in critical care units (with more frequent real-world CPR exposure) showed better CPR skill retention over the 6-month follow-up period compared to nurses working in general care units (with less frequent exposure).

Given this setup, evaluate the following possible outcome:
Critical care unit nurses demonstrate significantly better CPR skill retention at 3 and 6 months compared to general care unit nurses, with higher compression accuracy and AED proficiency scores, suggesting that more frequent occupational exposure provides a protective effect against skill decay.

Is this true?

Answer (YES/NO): NO